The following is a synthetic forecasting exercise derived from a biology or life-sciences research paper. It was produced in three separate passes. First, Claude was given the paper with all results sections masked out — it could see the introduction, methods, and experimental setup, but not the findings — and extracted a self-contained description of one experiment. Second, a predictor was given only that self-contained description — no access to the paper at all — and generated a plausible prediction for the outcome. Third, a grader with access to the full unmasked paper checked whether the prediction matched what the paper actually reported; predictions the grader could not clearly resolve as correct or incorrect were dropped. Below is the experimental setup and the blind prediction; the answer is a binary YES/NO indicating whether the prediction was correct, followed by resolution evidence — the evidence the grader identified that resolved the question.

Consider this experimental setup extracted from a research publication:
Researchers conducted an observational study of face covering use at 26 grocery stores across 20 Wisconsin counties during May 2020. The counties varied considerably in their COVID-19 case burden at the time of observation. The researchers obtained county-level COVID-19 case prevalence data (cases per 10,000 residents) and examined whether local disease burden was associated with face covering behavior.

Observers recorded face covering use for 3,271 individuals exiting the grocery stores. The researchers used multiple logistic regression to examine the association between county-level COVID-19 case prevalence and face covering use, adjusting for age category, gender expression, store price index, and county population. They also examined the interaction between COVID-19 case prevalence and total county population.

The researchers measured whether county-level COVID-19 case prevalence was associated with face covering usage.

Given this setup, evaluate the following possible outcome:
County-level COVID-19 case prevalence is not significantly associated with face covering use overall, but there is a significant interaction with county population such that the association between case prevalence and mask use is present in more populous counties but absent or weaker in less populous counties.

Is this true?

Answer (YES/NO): NO